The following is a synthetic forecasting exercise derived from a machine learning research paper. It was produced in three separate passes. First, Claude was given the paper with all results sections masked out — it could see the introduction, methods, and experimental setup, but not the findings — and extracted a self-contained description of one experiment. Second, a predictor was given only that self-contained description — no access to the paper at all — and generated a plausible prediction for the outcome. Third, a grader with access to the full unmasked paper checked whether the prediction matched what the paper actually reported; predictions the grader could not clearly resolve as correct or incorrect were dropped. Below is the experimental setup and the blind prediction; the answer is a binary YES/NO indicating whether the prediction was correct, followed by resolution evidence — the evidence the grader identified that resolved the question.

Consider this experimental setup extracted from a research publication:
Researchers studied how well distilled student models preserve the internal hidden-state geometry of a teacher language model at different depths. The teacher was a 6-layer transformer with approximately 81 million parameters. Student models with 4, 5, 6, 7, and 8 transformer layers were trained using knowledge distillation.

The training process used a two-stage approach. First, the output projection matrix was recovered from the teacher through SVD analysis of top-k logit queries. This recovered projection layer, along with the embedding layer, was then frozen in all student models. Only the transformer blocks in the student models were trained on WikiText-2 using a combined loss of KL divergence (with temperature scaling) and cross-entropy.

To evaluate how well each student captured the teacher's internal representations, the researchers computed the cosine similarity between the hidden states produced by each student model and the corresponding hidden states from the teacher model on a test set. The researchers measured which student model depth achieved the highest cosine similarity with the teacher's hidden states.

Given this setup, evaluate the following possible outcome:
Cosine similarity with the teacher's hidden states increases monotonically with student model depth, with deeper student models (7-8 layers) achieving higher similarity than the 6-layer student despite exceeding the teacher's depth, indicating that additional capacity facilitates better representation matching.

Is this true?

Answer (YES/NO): NO